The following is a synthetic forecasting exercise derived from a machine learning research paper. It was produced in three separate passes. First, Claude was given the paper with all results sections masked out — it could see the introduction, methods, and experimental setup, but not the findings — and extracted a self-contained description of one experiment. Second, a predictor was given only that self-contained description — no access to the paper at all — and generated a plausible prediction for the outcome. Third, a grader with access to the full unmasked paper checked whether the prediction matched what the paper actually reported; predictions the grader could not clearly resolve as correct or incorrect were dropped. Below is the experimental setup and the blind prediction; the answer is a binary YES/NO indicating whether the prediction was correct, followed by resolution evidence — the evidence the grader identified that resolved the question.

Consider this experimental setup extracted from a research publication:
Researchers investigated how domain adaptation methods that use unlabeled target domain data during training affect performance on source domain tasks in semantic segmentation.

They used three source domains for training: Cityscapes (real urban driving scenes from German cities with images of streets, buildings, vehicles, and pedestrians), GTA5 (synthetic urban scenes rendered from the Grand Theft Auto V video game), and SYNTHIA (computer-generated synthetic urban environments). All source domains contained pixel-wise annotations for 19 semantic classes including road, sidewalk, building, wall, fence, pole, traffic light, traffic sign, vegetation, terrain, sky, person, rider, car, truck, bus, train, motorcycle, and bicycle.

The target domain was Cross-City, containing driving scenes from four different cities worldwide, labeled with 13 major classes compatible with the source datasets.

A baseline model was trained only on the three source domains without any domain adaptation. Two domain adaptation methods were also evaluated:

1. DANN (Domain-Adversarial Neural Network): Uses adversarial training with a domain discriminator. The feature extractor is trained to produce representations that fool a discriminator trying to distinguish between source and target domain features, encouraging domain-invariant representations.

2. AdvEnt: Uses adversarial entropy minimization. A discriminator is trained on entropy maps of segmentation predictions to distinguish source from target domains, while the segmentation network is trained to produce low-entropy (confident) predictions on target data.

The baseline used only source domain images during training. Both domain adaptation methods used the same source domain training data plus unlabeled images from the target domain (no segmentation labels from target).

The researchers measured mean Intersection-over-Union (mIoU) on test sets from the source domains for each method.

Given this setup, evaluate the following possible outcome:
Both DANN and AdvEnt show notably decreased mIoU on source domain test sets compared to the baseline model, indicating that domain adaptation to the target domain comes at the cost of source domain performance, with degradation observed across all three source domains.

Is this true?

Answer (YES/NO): NO